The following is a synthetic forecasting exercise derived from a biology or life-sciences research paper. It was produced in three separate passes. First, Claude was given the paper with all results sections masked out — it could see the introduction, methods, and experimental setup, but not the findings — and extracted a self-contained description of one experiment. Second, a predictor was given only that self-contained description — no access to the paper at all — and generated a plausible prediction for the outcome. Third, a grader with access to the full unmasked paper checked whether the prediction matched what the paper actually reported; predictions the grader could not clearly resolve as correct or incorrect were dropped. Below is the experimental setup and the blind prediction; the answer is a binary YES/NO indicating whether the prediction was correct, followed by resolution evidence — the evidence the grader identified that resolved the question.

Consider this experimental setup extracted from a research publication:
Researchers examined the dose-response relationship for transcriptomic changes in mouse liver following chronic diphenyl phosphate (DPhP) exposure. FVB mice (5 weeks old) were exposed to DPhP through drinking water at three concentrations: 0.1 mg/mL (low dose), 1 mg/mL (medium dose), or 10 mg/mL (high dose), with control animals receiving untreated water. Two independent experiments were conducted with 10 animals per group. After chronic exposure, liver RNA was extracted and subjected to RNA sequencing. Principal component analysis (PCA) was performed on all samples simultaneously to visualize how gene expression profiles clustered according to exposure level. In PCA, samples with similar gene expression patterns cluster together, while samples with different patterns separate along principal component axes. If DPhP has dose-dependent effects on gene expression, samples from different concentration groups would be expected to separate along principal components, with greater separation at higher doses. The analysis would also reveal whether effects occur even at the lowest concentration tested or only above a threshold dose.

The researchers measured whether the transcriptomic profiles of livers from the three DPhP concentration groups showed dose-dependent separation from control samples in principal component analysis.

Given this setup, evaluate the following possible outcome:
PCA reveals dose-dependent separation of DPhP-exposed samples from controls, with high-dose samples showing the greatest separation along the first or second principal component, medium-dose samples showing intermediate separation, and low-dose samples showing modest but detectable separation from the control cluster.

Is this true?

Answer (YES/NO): NO